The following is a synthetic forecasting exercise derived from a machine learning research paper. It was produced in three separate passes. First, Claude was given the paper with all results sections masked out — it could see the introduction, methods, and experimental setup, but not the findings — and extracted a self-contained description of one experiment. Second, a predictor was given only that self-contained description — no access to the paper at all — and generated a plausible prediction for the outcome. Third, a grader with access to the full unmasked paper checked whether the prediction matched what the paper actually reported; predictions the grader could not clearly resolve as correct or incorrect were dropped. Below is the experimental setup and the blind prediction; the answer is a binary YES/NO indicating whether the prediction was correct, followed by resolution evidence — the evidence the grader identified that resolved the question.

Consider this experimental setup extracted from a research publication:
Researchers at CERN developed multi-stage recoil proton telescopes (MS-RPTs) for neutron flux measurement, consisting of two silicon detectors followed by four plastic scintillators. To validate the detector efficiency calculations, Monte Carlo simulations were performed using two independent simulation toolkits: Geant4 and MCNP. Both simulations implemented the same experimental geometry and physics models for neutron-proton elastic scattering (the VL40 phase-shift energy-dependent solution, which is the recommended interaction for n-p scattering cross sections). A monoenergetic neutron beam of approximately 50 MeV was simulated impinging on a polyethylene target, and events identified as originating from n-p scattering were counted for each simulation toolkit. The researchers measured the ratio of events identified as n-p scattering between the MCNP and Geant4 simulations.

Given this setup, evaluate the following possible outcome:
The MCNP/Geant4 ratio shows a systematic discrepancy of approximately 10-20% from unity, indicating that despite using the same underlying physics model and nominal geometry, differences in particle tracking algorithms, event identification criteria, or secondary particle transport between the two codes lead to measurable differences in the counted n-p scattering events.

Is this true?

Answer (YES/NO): NO